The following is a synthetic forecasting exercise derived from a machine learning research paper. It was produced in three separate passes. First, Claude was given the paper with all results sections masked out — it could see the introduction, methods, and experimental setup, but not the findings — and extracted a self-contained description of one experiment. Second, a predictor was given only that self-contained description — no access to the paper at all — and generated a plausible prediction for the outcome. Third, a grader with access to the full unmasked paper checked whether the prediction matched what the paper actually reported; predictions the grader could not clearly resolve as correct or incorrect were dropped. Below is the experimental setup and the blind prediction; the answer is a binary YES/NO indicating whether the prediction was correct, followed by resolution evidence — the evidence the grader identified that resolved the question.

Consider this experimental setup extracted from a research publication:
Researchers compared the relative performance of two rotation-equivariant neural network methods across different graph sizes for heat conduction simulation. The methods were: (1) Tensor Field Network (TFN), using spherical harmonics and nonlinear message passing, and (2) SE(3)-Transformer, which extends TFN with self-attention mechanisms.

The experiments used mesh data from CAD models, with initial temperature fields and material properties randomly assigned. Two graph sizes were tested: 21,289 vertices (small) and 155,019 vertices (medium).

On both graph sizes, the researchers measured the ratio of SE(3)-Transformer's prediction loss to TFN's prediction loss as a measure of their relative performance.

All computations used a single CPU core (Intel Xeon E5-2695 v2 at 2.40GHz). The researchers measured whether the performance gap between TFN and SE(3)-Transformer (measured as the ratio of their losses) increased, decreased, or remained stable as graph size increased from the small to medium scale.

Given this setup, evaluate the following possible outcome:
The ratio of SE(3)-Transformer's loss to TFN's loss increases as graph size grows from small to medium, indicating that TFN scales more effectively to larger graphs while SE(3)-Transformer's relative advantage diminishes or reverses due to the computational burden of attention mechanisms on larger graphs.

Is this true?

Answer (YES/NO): YES